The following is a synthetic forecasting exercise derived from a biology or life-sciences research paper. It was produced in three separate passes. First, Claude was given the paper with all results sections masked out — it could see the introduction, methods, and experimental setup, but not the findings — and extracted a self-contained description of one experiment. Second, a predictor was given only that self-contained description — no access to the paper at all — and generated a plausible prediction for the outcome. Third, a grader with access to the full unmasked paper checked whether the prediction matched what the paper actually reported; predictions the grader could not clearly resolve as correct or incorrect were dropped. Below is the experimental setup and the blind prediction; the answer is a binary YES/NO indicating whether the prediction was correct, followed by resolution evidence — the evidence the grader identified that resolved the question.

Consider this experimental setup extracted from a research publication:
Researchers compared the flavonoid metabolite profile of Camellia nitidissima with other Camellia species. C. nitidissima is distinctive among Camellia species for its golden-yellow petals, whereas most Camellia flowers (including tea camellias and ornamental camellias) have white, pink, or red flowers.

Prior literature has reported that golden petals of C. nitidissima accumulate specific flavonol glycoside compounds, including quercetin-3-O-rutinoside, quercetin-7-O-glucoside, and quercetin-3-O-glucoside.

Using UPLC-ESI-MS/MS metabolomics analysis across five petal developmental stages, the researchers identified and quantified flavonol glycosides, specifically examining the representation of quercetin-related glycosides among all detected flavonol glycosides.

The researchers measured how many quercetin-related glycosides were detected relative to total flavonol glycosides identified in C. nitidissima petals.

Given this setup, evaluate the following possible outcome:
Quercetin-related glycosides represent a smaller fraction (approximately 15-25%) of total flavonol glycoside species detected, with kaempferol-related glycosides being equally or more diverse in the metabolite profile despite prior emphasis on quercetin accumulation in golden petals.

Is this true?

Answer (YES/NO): NO